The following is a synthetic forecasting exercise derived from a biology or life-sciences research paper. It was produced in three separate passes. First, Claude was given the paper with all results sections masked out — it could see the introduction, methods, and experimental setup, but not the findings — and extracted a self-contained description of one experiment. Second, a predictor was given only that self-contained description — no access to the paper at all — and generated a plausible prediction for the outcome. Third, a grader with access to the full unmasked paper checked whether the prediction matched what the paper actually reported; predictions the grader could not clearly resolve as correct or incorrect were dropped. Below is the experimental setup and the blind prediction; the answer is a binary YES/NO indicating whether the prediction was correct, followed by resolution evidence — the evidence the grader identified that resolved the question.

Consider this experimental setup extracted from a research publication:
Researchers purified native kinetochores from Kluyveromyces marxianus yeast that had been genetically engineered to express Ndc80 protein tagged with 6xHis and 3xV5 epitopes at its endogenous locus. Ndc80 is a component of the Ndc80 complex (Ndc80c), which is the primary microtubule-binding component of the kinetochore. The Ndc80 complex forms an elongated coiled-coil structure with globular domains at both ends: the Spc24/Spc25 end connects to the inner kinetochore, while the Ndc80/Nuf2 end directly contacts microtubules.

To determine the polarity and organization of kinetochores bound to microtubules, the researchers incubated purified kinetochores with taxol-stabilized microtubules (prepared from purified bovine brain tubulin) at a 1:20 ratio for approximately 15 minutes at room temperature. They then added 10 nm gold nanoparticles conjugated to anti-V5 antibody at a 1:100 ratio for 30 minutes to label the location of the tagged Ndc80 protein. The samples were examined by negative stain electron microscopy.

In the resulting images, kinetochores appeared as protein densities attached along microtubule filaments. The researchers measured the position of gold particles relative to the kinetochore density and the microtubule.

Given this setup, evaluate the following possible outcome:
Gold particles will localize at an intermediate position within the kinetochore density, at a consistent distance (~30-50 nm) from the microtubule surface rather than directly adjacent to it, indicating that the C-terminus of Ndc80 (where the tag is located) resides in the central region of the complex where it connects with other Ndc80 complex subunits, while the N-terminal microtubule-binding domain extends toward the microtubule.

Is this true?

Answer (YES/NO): NO